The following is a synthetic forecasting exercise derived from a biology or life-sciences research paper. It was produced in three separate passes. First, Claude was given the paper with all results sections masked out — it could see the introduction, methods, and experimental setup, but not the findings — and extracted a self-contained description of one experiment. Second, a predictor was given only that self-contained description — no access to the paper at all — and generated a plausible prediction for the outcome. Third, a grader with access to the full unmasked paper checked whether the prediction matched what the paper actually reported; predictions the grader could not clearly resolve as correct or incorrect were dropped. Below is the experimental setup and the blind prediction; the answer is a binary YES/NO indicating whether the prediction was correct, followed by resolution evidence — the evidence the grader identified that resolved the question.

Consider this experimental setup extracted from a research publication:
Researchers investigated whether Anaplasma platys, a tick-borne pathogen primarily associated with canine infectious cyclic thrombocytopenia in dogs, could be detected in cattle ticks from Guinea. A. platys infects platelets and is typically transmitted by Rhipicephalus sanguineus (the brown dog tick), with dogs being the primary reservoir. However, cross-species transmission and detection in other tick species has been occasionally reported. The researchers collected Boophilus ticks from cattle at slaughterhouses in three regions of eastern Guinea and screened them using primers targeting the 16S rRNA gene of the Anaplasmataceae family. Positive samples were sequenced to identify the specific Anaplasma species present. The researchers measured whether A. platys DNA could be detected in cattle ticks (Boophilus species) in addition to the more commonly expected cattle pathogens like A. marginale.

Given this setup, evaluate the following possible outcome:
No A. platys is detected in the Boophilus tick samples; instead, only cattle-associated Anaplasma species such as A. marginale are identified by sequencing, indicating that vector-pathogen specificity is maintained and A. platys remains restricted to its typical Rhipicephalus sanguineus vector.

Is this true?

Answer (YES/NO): NO